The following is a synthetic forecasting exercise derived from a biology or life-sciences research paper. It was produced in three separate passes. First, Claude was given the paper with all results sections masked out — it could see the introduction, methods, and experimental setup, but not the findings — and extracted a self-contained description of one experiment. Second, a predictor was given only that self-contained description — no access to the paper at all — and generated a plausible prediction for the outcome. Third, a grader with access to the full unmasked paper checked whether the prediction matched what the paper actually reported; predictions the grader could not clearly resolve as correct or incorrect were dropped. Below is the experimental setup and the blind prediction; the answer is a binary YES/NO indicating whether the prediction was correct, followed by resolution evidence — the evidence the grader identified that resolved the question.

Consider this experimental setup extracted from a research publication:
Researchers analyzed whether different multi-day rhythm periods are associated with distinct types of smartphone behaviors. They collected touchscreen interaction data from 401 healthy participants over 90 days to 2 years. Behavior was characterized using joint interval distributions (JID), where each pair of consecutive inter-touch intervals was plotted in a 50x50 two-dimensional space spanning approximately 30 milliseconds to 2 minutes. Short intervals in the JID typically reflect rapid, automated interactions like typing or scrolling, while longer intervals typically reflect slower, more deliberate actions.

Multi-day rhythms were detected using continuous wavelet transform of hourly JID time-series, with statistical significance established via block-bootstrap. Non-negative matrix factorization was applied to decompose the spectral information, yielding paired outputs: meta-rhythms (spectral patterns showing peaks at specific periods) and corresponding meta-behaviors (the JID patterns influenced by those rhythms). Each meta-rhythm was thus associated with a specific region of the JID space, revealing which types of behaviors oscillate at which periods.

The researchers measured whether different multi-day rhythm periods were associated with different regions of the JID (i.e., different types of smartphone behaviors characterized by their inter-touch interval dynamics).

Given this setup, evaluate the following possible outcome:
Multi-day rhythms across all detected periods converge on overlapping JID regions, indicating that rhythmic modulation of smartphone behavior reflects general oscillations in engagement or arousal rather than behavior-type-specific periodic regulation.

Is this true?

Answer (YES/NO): NO